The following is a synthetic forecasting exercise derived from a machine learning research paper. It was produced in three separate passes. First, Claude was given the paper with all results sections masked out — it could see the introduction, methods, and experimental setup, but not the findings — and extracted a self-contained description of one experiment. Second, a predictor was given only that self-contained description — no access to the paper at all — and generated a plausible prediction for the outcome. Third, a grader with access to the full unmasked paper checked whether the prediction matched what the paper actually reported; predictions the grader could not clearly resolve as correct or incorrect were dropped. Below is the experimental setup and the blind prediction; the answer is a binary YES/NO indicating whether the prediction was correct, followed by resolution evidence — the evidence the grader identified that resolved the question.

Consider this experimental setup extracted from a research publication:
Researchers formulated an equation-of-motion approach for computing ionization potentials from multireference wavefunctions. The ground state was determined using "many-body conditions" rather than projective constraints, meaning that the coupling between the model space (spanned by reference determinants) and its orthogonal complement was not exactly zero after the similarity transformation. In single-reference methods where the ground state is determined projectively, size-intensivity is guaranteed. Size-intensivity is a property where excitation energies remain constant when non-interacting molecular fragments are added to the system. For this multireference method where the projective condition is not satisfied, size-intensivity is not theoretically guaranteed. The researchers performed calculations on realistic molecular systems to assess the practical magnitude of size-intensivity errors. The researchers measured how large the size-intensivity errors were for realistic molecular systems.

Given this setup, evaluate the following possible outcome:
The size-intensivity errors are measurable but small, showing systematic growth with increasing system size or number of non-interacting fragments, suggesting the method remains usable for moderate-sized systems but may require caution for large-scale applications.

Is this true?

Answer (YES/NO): NO